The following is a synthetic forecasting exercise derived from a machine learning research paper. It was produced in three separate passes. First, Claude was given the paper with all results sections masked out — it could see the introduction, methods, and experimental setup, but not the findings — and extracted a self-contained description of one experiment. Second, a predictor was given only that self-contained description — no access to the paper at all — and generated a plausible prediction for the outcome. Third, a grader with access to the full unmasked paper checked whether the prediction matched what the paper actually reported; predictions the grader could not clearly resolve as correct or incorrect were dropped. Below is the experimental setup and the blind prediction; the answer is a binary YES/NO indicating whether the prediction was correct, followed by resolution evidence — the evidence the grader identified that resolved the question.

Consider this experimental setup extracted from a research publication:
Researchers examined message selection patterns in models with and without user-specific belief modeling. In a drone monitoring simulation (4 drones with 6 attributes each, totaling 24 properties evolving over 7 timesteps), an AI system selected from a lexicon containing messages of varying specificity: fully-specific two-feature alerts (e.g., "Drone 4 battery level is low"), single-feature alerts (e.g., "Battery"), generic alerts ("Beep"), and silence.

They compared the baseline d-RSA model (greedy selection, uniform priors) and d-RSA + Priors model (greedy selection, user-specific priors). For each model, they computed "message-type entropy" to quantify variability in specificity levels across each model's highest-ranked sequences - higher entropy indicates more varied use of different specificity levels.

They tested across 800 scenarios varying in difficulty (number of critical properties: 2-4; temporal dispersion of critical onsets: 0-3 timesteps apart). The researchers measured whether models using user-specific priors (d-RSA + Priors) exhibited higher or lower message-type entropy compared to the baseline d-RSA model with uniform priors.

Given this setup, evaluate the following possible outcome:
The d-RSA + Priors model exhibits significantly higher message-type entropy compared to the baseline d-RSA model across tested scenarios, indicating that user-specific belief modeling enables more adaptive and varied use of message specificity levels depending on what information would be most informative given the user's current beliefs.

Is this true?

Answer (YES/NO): NO